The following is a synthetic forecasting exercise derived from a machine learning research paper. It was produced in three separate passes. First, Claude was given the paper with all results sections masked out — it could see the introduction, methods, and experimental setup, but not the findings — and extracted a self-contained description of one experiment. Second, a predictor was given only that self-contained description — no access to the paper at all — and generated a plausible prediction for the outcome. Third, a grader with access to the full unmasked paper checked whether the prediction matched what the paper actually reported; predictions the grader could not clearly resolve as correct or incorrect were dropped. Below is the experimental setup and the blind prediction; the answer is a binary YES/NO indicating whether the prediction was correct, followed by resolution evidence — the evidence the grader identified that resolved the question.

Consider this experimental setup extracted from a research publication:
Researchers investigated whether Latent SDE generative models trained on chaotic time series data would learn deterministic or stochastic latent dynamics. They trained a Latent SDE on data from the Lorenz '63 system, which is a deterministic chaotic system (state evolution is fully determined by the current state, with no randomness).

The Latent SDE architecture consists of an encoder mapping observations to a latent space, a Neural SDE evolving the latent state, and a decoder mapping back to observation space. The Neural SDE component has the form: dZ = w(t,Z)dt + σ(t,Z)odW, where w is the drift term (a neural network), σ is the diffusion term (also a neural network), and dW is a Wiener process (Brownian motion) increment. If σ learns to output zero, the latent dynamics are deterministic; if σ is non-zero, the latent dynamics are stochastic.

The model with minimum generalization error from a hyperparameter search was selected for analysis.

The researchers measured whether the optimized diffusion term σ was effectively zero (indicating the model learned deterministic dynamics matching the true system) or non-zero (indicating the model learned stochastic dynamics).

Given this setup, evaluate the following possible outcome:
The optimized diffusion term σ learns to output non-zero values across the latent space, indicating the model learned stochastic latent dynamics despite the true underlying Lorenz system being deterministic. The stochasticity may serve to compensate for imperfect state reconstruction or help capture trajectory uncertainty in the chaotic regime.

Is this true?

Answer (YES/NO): YES